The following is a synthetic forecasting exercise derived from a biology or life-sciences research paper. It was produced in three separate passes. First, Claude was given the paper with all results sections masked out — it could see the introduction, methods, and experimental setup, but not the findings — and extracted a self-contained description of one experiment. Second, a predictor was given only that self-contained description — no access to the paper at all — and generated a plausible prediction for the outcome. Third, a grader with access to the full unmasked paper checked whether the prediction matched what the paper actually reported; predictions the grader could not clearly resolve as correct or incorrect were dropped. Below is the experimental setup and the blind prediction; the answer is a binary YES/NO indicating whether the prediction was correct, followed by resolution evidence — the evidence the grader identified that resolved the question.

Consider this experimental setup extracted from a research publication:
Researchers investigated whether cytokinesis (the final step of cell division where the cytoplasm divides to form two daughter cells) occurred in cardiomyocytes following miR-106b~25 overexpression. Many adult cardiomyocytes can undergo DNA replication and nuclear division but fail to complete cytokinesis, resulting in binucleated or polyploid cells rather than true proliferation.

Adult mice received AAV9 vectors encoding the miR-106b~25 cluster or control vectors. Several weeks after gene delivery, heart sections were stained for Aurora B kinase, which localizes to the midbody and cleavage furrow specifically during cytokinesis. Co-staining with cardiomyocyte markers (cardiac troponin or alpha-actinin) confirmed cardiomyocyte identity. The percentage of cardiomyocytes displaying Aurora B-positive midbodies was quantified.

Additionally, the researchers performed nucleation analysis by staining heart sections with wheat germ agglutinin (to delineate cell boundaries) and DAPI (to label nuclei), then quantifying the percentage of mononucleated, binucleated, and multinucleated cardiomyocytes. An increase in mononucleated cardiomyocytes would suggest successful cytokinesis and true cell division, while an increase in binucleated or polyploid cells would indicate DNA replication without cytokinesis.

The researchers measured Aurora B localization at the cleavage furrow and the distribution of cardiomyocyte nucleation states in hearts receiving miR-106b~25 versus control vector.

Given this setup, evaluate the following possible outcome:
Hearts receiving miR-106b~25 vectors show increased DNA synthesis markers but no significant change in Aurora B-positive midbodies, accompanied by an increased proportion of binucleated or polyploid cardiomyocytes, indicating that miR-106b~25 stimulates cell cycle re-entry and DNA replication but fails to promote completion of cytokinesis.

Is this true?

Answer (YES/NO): NO